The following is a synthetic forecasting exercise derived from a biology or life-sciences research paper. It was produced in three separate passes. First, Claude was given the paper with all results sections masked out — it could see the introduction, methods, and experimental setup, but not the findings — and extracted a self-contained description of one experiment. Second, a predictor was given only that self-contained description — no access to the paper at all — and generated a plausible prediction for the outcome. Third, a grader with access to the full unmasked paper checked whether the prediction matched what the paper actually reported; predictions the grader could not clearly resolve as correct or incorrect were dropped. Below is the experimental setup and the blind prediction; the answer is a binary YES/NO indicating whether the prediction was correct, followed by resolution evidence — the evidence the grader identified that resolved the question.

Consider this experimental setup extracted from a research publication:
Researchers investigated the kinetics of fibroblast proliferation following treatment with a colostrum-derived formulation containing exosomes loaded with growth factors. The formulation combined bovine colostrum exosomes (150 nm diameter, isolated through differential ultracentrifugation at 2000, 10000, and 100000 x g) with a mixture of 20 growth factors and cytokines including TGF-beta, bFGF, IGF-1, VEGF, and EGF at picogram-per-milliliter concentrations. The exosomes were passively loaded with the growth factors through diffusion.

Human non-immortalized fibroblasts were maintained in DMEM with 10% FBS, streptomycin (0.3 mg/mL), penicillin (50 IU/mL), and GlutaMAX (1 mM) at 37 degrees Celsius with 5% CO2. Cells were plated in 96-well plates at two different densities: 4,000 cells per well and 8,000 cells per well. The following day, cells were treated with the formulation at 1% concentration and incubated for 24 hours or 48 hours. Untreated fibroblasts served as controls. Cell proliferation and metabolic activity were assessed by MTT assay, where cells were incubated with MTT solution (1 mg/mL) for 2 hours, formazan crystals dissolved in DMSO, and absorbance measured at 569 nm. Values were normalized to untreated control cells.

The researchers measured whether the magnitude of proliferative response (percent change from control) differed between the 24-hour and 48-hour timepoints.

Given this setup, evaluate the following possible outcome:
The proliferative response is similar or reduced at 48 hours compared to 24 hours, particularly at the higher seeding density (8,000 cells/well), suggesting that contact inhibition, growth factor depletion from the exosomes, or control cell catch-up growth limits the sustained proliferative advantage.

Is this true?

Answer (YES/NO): YES